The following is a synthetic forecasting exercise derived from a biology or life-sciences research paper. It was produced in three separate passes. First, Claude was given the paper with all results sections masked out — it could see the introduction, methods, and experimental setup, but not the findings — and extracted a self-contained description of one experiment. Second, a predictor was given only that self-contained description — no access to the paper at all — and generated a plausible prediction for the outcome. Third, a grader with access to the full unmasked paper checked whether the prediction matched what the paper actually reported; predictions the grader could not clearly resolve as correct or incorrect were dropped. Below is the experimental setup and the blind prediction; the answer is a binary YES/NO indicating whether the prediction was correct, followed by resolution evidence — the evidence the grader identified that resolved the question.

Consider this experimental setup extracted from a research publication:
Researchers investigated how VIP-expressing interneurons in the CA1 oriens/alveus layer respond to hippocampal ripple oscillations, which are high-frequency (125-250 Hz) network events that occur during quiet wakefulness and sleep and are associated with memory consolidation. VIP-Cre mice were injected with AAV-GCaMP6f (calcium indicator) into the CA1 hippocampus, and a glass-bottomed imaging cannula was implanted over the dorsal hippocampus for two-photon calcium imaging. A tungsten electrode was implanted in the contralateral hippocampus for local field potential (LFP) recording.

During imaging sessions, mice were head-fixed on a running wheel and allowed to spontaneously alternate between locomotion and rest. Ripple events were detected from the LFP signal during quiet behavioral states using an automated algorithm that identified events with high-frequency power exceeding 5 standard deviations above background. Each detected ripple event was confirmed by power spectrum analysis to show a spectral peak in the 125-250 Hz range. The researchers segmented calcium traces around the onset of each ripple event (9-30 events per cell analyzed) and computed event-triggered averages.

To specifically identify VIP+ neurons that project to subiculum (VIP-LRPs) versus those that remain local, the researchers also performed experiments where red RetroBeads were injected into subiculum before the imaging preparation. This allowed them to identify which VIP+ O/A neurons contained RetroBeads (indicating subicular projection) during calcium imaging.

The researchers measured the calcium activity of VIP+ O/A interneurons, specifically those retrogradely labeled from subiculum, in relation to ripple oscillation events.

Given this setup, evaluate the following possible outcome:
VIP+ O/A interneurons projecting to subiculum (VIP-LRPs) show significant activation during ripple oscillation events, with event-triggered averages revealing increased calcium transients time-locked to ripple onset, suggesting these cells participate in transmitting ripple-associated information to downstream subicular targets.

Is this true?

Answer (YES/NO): NO